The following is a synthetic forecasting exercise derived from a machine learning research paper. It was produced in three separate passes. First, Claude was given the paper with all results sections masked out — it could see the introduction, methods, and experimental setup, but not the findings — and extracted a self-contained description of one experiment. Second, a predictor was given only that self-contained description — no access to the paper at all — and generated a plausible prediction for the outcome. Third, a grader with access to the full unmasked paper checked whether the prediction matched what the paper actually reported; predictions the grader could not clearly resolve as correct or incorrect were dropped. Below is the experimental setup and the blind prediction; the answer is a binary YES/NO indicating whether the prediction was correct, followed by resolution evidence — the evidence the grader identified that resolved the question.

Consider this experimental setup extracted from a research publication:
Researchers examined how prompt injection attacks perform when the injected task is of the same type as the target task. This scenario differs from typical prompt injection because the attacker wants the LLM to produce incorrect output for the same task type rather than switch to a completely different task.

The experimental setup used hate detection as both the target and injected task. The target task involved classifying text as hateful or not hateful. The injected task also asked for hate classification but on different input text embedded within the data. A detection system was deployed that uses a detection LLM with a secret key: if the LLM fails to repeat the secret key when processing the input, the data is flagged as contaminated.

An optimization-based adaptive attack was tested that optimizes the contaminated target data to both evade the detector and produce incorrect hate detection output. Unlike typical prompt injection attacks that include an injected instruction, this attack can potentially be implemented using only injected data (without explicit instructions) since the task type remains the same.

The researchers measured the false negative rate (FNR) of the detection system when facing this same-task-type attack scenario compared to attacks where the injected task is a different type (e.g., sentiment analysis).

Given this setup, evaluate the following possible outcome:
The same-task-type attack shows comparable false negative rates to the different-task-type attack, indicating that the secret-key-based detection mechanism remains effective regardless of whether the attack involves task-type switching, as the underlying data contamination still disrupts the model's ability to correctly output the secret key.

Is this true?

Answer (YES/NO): NO